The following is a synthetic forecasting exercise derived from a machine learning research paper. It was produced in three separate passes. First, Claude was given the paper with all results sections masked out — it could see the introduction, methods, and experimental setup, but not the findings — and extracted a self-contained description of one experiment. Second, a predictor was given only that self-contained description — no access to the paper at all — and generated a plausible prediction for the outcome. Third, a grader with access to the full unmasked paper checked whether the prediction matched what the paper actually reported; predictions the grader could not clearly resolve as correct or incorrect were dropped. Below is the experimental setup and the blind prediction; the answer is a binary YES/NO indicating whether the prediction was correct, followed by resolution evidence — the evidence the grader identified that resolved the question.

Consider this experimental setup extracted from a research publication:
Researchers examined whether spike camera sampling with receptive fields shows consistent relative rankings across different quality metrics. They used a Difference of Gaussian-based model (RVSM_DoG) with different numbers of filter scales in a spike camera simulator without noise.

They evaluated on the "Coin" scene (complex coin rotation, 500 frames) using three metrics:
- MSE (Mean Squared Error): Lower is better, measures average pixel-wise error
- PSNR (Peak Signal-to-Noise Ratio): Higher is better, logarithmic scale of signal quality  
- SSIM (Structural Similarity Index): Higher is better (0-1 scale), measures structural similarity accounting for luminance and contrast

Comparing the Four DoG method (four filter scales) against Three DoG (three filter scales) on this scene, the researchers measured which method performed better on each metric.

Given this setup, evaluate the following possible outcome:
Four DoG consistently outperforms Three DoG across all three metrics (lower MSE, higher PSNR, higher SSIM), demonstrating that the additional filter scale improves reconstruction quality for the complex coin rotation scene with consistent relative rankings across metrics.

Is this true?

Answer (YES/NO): YES